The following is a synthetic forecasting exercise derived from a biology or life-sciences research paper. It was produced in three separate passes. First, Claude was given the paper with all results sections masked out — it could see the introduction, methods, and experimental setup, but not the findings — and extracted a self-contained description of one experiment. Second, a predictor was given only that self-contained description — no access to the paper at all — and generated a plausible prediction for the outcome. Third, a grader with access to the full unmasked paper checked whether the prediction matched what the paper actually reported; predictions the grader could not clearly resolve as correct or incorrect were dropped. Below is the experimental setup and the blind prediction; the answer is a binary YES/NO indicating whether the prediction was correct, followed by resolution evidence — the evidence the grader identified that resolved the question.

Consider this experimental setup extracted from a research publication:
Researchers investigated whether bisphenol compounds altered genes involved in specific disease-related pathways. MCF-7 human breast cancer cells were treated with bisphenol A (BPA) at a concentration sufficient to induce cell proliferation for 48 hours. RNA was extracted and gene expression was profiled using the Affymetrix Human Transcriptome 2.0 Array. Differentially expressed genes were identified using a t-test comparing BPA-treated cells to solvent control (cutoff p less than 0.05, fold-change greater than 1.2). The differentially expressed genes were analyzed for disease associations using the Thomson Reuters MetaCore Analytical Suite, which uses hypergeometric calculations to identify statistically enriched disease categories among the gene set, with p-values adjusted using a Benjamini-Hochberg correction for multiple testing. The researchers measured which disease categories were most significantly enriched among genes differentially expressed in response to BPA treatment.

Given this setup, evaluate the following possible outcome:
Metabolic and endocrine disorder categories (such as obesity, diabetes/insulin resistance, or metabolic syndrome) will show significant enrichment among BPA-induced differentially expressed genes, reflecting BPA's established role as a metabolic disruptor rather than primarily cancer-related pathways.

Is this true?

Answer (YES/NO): NO